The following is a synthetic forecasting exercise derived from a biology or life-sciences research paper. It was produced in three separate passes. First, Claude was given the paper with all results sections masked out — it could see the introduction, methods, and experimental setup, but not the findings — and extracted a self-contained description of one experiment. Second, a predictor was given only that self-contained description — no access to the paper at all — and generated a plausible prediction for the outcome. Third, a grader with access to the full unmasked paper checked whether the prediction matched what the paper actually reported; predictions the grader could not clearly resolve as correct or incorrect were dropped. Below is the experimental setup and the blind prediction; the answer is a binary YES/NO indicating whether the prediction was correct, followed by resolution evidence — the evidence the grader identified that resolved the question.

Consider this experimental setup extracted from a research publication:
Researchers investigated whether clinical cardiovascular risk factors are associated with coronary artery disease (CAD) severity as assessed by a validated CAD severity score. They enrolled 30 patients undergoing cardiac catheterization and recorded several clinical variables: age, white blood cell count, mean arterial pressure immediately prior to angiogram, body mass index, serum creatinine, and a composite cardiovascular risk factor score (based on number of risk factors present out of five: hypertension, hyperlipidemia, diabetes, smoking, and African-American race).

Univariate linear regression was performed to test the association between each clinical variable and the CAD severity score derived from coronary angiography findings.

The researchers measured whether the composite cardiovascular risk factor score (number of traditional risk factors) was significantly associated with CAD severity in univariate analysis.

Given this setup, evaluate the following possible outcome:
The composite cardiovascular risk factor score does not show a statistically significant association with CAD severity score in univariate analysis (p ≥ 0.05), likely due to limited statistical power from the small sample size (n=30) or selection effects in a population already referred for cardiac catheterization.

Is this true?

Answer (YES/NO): NO